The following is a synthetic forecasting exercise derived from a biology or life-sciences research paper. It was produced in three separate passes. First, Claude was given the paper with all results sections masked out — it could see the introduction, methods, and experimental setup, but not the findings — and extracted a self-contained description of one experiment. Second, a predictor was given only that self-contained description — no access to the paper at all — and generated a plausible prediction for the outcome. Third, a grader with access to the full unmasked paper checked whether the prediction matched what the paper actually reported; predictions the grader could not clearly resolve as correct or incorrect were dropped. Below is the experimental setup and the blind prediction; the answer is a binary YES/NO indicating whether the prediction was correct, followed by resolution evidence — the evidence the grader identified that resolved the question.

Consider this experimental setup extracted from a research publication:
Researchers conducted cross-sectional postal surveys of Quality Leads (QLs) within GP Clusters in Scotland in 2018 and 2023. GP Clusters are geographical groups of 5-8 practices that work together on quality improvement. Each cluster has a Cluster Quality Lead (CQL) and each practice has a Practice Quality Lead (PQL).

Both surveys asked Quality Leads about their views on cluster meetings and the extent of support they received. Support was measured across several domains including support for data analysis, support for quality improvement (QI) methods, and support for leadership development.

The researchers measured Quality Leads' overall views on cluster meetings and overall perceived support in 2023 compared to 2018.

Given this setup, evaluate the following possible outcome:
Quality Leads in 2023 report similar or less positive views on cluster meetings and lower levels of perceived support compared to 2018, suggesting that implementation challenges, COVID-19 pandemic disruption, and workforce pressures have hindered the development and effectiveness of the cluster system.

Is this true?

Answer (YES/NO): NO